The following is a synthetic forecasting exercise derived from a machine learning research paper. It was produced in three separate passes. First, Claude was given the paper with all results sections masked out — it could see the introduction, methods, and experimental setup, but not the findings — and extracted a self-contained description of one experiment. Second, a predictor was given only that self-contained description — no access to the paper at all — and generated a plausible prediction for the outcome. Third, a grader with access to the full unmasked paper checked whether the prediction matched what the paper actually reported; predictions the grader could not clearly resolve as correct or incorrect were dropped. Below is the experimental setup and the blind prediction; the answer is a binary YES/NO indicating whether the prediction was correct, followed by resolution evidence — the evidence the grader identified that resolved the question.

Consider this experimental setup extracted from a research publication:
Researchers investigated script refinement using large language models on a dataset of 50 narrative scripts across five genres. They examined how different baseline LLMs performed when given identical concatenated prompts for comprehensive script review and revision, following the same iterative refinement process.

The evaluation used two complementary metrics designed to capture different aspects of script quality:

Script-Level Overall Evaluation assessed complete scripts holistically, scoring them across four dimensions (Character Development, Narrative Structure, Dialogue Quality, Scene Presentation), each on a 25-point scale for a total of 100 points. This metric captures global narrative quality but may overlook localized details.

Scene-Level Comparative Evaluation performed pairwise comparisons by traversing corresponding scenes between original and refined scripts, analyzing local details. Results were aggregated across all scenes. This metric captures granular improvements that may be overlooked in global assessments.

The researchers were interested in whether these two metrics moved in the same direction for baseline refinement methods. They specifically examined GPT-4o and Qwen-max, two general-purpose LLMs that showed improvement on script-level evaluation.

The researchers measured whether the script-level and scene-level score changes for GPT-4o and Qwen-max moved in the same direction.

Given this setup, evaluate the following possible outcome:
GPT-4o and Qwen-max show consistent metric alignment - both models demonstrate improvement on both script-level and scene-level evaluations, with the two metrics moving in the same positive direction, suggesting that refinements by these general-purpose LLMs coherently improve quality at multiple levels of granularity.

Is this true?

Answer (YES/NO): NO